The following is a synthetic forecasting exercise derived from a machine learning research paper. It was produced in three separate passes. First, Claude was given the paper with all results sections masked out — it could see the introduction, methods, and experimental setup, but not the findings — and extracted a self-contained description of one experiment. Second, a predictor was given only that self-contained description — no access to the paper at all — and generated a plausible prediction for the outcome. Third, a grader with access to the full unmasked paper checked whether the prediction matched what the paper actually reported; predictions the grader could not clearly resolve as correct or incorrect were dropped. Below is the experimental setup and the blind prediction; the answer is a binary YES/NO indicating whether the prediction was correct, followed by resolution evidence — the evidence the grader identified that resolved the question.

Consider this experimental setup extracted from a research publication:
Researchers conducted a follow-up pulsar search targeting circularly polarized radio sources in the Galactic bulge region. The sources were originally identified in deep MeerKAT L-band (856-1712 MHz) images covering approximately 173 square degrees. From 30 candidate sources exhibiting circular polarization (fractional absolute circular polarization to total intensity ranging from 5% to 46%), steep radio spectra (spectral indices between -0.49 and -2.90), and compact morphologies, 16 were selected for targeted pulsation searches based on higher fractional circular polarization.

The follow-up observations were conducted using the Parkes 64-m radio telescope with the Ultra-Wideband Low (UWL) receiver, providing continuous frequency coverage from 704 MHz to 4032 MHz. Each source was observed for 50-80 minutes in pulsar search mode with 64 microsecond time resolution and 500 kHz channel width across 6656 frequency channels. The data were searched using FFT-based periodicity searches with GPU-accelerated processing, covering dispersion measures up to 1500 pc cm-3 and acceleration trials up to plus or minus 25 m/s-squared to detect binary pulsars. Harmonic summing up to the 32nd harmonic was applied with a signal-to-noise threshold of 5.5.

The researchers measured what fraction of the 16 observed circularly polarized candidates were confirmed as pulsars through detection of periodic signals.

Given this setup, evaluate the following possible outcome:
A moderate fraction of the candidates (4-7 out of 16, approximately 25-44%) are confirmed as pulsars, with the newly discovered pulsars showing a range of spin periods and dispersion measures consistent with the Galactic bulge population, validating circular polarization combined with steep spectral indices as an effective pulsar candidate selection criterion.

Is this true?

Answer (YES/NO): NO